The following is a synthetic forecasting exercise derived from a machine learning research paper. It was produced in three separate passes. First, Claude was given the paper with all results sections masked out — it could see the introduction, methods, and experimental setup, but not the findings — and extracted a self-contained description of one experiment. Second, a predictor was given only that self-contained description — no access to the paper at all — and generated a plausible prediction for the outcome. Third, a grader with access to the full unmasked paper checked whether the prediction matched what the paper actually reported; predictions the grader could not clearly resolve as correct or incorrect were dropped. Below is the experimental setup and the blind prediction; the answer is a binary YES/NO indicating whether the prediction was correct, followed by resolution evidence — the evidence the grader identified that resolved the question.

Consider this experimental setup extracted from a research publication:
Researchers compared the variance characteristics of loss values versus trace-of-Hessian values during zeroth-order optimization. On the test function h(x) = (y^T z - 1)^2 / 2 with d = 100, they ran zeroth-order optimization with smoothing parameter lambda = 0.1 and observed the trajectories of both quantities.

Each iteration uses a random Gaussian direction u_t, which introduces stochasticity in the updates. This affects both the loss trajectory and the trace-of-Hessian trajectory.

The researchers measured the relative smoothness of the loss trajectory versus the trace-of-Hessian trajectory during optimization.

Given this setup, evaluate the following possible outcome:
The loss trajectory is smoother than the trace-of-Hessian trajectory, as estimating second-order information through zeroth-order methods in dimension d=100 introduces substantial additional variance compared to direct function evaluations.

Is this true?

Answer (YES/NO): NO